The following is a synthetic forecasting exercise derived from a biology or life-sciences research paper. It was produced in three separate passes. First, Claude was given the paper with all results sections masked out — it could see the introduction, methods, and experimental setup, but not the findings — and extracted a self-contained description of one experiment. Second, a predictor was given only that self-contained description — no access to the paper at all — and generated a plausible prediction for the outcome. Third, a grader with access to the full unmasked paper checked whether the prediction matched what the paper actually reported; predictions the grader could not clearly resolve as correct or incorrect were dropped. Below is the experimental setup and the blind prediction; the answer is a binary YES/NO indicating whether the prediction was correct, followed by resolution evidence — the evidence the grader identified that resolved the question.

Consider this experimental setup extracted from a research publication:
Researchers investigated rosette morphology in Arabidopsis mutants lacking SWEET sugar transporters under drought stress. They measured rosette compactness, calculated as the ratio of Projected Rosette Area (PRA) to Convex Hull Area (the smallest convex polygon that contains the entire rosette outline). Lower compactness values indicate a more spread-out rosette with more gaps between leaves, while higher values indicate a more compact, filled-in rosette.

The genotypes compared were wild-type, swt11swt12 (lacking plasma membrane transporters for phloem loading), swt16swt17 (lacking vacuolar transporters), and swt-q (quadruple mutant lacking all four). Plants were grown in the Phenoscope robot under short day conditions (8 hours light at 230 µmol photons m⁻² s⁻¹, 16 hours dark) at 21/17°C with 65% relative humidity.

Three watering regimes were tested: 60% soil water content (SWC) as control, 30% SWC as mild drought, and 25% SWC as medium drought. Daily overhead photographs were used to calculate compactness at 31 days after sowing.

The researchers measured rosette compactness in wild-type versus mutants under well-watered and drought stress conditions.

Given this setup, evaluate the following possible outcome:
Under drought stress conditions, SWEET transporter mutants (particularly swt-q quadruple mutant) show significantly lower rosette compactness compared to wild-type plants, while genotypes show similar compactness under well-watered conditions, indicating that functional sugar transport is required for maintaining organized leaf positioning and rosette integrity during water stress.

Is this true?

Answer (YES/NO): NO